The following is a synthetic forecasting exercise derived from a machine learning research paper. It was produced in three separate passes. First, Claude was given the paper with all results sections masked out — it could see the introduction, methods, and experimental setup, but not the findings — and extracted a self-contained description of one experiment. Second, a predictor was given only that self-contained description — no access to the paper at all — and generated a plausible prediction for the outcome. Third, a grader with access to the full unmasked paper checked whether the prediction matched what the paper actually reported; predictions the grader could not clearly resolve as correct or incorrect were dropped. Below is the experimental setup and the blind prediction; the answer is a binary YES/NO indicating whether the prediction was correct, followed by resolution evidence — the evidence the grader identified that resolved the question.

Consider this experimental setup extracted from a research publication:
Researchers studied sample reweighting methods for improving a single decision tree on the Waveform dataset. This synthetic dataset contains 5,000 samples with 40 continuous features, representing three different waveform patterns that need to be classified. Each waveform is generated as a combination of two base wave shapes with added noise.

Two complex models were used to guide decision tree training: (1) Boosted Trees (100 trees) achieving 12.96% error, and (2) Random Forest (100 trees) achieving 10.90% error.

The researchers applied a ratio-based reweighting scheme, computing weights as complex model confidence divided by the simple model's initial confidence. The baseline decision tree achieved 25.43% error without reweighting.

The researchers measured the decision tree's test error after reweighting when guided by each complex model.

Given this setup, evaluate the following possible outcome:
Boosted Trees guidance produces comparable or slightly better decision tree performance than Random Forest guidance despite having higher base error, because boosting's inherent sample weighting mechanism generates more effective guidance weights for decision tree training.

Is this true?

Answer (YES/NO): YES